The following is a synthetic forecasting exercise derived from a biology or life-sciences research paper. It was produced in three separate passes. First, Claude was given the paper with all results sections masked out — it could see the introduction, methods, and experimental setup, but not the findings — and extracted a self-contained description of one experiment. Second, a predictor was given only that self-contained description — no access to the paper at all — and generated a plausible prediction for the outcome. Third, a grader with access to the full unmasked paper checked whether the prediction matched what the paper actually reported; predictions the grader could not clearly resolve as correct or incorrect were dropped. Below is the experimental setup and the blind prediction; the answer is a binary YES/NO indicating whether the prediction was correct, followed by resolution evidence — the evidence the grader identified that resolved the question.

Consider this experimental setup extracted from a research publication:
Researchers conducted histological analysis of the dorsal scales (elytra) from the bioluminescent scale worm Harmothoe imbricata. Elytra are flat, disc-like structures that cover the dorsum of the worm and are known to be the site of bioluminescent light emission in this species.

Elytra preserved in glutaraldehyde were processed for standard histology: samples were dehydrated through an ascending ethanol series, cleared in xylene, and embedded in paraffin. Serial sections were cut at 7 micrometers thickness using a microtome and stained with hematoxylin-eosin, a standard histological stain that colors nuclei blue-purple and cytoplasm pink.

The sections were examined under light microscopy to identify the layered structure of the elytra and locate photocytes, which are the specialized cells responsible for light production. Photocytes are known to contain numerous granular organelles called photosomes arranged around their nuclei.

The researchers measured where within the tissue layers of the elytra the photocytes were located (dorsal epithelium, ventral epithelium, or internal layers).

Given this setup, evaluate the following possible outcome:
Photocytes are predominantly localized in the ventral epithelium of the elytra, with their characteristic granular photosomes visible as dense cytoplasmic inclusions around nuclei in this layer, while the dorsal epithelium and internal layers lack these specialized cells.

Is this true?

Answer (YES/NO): YES